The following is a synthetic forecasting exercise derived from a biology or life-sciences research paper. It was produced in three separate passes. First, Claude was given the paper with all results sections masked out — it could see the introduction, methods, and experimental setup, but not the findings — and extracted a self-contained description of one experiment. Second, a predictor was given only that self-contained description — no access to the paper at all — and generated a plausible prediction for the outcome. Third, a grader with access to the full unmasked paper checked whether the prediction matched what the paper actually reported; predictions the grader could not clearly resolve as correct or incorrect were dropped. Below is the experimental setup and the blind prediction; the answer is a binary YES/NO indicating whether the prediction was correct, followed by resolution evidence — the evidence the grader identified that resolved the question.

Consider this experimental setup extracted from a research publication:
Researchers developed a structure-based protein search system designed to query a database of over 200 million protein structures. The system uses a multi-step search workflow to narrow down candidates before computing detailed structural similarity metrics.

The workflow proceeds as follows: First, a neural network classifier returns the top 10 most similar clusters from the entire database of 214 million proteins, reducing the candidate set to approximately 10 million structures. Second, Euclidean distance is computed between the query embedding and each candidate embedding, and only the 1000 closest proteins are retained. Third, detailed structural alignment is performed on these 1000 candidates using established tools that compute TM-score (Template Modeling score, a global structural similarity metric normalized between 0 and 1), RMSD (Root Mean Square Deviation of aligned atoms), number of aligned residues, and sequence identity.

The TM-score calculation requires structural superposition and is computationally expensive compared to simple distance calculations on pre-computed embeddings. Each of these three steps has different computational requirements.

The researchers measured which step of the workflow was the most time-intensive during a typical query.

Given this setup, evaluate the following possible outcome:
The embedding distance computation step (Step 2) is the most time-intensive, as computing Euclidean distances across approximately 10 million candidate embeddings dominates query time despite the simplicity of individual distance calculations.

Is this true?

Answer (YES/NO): NO